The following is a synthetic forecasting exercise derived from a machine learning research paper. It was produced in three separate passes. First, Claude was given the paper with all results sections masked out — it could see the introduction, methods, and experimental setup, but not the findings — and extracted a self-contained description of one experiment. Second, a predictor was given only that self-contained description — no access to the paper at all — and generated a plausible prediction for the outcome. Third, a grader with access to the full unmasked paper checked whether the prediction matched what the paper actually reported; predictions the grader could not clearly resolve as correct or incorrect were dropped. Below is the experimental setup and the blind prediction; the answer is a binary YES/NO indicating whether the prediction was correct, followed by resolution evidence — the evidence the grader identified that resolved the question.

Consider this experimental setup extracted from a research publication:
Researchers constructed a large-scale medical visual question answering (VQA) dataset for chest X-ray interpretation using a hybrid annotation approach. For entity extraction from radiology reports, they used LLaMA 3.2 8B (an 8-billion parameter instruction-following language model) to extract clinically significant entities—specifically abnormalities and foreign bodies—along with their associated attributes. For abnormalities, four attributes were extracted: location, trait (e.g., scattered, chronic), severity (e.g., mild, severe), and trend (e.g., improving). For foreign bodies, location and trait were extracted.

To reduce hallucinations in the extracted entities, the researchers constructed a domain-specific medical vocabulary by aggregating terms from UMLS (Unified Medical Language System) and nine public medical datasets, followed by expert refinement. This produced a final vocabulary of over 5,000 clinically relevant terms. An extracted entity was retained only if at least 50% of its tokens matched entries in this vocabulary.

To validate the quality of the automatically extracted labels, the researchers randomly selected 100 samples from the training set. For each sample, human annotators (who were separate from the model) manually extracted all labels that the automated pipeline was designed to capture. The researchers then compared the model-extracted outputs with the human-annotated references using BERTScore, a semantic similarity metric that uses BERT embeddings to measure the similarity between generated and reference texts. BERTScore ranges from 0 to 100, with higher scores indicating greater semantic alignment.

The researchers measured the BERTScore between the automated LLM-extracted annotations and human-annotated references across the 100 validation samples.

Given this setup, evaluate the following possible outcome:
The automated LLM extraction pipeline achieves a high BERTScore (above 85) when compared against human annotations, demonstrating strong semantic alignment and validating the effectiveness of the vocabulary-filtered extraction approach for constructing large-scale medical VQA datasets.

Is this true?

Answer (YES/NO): YES